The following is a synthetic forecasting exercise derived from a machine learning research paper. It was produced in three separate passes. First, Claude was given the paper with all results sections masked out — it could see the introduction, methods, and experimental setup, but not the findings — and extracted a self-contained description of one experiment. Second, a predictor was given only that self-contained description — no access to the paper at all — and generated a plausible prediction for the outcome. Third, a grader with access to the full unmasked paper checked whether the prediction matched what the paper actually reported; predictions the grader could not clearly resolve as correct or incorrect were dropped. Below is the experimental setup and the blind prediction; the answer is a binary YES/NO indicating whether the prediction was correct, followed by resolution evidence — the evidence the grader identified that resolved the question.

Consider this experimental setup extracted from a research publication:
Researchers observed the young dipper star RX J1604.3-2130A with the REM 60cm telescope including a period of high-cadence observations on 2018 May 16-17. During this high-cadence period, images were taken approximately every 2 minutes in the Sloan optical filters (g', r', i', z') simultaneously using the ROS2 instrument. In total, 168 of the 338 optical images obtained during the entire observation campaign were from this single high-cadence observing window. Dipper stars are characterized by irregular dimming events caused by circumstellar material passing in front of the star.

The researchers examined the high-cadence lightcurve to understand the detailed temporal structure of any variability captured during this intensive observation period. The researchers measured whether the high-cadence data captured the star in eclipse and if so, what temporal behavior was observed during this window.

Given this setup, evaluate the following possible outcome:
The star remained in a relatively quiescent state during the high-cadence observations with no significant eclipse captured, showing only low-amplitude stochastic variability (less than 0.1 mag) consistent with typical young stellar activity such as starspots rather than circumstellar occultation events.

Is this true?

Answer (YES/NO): NO